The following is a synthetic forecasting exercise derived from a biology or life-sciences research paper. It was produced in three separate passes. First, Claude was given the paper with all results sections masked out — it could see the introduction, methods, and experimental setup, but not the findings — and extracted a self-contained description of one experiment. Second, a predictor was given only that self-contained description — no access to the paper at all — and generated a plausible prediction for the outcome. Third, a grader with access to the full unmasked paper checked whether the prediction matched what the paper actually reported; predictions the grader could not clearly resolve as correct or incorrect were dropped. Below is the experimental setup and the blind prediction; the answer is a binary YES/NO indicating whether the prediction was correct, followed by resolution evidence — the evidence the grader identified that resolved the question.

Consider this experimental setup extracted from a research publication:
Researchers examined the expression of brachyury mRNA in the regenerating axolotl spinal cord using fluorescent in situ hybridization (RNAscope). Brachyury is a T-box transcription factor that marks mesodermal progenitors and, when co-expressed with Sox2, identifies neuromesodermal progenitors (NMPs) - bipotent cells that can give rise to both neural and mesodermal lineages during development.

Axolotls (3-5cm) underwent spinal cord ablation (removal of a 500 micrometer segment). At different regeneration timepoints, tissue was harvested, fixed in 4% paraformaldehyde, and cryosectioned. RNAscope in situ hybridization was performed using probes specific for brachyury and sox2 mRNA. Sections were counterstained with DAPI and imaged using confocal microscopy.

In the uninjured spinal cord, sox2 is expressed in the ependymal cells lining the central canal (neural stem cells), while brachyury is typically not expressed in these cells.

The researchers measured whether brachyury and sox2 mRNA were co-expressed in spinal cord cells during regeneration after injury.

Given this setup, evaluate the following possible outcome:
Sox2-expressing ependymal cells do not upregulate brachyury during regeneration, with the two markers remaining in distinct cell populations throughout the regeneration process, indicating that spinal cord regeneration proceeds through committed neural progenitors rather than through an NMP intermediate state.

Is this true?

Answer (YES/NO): NO